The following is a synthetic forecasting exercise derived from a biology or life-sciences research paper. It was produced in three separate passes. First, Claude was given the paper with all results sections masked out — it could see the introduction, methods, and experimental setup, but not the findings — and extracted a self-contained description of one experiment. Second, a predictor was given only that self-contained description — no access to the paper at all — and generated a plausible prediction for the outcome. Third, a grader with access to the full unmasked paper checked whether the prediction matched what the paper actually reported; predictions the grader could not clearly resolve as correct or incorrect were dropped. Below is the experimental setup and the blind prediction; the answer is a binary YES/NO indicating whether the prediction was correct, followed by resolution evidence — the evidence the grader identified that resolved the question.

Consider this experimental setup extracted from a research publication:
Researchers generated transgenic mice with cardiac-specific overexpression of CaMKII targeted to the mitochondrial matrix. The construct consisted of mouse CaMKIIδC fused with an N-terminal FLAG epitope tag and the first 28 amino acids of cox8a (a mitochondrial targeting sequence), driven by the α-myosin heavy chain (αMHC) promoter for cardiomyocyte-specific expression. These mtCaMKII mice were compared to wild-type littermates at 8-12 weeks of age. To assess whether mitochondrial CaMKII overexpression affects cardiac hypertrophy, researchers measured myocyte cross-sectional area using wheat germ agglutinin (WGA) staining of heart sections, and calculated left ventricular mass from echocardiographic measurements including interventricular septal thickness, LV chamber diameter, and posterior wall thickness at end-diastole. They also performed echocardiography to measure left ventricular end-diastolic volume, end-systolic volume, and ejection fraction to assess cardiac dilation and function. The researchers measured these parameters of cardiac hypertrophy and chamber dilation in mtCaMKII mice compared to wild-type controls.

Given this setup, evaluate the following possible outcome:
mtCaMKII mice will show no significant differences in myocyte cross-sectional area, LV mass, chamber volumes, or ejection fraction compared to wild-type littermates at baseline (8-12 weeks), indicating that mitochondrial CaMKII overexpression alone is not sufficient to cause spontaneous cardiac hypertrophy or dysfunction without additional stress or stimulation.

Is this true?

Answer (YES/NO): NO